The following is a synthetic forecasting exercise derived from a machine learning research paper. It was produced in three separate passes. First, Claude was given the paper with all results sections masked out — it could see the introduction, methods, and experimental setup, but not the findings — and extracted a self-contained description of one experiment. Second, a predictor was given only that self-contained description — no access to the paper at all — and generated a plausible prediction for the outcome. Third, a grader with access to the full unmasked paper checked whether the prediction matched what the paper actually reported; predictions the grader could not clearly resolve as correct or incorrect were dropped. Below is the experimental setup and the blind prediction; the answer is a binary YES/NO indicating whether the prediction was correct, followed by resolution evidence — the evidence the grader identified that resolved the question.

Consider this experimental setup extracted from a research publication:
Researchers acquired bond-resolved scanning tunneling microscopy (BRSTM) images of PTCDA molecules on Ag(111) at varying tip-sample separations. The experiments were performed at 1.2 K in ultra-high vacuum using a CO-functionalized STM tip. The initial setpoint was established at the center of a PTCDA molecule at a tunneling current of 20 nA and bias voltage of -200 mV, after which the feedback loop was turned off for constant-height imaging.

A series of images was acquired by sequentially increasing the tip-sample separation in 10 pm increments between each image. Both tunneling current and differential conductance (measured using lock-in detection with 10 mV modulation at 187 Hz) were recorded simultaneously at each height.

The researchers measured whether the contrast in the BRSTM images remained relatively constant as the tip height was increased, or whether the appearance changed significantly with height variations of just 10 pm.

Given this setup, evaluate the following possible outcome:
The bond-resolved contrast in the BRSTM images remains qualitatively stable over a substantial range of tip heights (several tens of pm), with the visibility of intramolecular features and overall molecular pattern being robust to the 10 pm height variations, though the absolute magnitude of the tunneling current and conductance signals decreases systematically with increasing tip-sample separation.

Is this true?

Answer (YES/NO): NO